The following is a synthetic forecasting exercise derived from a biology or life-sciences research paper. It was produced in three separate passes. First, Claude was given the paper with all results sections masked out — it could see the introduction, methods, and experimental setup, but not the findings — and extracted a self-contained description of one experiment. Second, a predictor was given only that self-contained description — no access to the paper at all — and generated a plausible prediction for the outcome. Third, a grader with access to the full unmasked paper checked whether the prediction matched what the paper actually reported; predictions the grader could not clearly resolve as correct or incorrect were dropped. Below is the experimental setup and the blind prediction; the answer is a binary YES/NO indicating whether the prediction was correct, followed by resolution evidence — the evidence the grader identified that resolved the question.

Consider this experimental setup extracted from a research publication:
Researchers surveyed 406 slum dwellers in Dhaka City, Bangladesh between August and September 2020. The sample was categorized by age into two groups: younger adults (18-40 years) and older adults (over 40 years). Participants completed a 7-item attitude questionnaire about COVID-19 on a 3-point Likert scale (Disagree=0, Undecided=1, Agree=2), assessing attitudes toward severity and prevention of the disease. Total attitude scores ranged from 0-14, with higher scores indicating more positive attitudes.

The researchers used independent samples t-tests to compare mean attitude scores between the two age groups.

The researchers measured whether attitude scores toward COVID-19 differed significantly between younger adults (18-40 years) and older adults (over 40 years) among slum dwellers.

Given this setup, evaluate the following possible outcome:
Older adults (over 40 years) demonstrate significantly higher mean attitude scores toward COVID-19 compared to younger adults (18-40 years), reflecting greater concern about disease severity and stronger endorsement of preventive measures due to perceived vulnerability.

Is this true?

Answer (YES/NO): NO